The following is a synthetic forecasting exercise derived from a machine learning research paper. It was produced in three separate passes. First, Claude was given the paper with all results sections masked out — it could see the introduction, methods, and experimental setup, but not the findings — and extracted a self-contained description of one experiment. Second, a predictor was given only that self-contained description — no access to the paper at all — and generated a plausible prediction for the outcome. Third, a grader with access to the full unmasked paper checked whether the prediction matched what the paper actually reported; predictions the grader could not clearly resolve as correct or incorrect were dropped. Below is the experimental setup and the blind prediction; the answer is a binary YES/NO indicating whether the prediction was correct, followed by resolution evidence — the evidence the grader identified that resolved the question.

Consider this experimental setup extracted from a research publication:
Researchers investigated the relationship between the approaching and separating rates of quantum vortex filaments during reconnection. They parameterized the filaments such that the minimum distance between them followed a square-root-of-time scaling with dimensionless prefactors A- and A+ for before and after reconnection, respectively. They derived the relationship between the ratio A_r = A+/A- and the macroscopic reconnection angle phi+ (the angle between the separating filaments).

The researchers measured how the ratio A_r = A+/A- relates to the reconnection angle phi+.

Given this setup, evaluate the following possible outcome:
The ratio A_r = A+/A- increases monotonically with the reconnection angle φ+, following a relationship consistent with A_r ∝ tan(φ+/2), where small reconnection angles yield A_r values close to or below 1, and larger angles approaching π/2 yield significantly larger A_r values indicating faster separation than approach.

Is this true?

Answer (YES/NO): NO